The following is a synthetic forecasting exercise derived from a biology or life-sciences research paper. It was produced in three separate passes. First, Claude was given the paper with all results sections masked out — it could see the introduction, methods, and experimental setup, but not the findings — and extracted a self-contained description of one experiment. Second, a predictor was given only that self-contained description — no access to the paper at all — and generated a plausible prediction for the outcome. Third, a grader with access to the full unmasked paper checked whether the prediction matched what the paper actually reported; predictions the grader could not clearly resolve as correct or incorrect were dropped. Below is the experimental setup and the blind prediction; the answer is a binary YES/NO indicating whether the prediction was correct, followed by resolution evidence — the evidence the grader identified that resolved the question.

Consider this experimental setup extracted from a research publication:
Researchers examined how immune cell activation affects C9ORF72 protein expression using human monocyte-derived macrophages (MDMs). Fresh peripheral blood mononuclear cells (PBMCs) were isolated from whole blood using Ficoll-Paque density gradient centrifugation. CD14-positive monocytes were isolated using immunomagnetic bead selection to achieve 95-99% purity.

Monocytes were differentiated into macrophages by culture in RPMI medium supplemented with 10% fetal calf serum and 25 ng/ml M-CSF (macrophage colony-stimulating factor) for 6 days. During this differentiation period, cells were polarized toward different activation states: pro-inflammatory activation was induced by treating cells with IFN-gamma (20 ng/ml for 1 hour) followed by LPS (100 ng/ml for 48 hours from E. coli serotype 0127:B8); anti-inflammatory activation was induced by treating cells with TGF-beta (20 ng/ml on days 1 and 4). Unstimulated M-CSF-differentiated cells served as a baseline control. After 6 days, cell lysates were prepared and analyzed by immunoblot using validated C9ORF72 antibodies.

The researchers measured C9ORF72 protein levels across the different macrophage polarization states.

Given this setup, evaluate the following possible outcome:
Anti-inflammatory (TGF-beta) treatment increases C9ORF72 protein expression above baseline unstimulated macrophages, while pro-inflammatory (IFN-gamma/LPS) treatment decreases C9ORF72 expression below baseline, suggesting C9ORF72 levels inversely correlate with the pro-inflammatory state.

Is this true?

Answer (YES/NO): NO